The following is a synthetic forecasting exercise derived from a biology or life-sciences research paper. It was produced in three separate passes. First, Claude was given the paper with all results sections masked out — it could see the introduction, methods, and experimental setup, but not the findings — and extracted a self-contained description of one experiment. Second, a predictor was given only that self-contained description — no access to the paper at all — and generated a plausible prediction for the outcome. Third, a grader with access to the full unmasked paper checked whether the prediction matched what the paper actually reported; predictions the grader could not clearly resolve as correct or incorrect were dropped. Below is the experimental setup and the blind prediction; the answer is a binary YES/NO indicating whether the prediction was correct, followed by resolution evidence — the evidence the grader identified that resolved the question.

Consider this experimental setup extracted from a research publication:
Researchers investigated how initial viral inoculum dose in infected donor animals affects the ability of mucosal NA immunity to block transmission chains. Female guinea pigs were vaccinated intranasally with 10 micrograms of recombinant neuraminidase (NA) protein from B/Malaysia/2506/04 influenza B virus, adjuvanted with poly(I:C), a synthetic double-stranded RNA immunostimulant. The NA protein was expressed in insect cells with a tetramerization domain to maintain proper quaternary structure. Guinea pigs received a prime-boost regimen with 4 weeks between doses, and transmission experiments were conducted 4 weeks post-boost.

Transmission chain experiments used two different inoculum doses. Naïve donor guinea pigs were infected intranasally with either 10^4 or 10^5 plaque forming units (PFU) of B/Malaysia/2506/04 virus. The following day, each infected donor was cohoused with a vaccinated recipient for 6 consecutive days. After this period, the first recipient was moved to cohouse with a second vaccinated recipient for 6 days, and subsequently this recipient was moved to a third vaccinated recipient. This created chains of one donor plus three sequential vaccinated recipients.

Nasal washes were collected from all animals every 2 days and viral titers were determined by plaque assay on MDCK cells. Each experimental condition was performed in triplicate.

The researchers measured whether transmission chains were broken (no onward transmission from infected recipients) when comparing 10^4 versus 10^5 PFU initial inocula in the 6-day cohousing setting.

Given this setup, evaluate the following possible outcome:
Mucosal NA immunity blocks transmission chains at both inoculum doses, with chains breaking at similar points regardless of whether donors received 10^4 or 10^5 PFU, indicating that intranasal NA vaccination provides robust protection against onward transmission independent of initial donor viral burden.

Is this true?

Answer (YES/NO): NO